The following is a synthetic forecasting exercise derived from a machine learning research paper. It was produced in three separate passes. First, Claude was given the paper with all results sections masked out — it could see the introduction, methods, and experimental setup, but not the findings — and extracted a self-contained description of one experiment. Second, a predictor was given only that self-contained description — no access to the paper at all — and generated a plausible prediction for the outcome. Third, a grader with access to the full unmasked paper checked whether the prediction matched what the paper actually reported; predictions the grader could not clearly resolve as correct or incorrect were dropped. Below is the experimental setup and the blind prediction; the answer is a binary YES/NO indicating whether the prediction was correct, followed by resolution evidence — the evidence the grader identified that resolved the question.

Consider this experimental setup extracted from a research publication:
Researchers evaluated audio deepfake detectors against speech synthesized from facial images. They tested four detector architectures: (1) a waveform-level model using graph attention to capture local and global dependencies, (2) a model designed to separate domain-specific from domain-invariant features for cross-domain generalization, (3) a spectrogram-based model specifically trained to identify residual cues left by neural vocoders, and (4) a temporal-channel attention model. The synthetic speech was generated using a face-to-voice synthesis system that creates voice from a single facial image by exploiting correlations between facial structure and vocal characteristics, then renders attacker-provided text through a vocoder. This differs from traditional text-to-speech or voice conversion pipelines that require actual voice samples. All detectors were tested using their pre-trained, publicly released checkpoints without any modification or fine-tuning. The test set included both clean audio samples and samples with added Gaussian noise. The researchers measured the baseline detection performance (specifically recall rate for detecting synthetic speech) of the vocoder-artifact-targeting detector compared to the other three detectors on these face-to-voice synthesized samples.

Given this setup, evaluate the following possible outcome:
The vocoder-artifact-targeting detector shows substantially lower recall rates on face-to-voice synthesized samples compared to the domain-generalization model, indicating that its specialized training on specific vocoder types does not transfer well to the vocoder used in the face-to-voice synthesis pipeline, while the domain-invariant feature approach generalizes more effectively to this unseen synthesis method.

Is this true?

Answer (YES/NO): YES